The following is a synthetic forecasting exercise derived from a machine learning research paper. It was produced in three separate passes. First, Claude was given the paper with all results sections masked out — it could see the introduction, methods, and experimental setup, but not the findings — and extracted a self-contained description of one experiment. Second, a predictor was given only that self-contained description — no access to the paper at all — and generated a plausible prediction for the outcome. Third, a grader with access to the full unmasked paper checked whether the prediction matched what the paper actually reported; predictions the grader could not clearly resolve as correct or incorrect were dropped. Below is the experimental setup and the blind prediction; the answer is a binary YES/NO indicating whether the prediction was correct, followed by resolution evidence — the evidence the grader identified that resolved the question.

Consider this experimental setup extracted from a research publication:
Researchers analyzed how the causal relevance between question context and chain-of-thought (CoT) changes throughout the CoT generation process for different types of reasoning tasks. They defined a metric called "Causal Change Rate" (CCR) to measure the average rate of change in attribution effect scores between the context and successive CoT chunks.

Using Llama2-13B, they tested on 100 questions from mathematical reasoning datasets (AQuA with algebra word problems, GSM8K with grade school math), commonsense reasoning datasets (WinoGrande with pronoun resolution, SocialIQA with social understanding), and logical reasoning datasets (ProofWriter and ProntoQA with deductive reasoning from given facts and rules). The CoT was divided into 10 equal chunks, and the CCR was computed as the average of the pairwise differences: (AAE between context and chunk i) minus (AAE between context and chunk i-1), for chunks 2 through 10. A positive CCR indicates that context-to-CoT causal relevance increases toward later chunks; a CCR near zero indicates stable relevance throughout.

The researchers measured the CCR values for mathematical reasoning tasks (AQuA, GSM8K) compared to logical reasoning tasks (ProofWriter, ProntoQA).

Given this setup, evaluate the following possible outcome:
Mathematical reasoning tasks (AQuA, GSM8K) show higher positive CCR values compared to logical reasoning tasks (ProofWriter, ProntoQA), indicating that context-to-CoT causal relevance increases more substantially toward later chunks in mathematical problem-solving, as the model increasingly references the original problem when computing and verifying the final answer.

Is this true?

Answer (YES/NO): NO